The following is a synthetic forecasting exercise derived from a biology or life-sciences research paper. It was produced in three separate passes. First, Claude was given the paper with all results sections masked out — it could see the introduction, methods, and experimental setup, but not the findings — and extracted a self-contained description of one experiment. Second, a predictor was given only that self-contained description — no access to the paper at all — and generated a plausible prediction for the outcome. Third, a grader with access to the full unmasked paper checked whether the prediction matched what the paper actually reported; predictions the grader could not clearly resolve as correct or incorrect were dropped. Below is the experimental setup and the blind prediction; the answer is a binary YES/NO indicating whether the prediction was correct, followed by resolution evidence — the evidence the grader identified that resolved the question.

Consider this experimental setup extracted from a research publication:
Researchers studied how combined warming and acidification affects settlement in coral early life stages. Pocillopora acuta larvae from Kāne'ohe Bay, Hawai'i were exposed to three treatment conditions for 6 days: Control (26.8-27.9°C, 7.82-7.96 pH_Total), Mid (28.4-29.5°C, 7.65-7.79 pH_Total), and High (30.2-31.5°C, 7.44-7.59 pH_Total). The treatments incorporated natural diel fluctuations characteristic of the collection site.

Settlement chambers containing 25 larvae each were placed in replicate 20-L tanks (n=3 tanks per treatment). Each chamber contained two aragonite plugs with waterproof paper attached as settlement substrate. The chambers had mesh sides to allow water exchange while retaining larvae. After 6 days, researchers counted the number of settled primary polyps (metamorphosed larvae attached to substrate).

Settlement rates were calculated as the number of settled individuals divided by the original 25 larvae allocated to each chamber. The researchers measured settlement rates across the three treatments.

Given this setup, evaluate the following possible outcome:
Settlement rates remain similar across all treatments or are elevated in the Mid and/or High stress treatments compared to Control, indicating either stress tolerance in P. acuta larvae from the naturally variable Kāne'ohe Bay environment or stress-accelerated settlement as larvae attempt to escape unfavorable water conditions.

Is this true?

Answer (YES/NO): NO